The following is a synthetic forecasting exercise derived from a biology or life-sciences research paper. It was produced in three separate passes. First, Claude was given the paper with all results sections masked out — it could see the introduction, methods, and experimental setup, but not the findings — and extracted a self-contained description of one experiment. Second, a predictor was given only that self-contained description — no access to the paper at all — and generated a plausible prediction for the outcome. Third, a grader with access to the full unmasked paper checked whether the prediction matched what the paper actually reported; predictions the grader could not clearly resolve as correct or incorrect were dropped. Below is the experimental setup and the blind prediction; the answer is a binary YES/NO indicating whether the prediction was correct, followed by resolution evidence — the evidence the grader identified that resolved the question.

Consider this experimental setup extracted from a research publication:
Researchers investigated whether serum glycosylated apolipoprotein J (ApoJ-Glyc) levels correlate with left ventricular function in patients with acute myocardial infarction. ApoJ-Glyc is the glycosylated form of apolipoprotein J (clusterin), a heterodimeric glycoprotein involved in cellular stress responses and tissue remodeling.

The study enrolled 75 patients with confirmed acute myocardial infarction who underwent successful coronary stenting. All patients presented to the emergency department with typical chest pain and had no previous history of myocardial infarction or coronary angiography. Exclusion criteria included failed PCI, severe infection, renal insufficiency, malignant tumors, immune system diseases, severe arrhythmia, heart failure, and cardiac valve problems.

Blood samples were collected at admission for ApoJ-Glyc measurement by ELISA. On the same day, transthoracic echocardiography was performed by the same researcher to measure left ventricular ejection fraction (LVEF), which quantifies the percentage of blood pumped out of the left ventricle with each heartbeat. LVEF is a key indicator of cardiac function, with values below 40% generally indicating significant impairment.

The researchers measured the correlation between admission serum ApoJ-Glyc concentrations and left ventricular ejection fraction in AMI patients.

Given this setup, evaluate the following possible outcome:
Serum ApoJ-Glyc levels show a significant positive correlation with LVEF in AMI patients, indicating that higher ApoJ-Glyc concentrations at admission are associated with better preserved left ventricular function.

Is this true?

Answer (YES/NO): NO